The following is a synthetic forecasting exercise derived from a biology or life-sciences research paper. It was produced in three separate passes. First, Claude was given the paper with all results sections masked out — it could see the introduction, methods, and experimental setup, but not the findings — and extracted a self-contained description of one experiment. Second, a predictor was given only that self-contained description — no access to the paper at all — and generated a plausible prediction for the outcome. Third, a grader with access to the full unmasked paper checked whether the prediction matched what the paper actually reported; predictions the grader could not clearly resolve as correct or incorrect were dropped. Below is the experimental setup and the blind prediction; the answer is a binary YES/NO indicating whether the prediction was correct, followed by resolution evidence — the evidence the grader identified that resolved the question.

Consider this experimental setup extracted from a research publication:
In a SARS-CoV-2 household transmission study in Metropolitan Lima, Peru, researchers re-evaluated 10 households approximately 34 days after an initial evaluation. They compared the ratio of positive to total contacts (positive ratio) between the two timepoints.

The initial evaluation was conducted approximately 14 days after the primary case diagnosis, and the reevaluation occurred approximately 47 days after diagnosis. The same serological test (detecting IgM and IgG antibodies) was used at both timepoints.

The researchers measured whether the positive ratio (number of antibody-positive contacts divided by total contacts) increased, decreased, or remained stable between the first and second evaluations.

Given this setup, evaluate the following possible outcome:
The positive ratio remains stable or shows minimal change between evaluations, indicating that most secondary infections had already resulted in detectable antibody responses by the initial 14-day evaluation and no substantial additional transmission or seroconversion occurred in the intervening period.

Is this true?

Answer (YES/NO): NO